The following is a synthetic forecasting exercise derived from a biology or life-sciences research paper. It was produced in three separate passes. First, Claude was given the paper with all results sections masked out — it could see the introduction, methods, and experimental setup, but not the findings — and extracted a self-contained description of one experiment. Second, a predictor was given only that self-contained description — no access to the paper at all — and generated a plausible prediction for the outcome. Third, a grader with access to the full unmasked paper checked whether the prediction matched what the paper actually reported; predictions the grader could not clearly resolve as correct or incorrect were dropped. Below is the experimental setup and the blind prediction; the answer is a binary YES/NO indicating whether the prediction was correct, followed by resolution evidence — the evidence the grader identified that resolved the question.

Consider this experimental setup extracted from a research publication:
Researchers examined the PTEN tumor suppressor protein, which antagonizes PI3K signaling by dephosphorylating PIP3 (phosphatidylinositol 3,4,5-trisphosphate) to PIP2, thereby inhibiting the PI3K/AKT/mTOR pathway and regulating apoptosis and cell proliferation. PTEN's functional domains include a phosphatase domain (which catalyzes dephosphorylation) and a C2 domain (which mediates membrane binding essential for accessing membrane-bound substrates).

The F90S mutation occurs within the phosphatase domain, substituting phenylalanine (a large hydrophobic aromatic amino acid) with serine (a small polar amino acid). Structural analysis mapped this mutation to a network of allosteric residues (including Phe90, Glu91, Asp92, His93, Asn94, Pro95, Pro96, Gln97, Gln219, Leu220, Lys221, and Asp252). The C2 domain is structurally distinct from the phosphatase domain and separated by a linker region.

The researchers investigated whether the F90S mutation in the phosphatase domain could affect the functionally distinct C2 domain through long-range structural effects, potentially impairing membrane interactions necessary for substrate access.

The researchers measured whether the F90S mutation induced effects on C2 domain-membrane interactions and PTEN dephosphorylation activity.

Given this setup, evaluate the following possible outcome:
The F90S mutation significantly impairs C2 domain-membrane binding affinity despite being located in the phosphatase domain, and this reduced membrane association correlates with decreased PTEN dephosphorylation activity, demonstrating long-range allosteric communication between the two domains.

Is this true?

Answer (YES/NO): YES